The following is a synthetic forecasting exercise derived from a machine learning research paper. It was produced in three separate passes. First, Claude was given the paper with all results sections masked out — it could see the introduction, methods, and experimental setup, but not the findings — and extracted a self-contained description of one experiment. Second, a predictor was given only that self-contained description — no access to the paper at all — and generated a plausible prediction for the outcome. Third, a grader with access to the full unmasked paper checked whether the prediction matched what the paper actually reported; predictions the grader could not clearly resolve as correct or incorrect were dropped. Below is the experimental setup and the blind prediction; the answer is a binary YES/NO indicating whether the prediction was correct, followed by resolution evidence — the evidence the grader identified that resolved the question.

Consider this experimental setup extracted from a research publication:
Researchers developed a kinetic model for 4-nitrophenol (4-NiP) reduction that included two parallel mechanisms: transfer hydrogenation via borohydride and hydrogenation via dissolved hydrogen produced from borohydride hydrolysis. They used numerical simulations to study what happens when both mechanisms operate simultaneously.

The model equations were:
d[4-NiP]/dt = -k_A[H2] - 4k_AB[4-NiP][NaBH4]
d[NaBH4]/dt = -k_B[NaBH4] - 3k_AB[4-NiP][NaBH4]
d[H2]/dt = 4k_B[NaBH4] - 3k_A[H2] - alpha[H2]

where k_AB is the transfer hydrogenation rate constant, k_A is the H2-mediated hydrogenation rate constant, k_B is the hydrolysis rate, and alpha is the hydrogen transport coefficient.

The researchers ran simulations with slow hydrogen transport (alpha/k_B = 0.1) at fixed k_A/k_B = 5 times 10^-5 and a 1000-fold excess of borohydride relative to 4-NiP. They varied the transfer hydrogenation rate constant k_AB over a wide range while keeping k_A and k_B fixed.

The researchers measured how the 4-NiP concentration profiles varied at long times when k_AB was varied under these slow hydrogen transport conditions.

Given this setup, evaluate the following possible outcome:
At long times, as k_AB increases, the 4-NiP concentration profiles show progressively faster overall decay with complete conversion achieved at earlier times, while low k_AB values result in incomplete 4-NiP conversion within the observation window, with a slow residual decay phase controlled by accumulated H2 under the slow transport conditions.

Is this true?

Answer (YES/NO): NO